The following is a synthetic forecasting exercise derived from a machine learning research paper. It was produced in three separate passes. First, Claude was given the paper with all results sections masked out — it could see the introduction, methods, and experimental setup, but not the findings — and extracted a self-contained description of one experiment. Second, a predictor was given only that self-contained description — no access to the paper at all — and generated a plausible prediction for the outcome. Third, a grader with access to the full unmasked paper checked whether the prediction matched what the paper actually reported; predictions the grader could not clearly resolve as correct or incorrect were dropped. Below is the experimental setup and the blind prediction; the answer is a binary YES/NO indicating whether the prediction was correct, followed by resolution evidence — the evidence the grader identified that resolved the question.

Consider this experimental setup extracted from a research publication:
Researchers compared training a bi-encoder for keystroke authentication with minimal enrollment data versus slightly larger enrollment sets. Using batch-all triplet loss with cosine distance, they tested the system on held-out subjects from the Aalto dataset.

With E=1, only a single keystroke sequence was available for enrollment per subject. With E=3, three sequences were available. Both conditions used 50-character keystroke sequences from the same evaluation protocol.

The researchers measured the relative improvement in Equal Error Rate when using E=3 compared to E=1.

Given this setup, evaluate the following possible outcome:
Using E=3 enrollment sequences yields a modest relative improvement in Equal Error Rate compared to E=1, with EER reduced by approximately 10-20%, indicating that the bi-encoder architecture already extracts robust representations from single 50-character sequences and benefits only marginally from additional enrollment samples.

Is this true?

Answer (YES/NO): NO